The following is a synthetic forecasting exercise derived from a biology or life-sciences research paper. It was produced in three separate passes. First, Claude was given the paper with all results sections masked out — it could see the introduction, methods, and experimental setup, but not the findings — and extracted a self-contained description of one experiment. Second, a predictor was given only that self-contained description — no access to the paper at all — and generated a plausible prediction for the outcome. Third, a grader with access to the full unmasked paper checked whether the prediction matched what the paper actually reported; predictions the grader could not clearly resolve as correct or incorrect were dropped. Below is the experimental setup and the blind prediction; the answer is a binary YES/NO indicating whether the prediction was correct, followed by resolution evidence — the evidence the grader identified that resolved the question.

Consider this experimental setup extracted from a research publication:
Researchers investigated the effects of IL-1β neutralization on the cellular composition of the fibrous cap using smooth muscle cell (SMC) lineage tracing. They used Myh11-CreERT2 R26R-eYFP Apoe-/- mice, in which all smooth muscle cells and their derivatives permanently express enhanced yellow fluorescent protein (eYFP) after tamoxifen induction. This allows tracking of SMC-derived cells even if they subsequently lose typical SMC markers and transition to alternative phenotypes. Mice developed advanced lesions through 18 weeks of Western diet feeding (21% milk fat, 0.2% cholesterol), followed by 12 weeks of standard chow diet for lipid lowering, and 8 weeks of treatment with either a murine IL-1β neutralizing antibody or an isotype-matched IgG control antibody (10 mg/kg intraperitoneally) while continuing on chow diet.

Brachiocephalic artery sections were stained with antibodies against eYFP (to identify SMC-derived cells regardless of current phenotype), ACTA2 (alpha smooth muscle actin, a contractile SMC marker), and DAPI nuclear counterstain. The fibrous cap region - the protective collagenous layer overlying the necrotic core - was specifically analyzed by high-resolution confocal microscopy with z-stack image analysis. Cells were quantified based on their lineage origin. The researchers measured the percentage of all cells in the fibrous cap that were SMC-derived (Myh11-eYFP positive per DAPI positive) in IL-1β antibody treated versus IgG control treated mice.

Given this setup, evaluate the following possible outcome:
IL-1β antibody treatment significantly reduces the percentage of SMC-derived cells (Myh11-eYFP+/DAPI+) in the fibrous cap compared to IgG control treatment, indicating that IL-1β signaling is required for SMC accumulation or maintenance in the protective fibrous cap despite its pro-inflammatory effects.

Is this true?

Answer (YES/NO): YES